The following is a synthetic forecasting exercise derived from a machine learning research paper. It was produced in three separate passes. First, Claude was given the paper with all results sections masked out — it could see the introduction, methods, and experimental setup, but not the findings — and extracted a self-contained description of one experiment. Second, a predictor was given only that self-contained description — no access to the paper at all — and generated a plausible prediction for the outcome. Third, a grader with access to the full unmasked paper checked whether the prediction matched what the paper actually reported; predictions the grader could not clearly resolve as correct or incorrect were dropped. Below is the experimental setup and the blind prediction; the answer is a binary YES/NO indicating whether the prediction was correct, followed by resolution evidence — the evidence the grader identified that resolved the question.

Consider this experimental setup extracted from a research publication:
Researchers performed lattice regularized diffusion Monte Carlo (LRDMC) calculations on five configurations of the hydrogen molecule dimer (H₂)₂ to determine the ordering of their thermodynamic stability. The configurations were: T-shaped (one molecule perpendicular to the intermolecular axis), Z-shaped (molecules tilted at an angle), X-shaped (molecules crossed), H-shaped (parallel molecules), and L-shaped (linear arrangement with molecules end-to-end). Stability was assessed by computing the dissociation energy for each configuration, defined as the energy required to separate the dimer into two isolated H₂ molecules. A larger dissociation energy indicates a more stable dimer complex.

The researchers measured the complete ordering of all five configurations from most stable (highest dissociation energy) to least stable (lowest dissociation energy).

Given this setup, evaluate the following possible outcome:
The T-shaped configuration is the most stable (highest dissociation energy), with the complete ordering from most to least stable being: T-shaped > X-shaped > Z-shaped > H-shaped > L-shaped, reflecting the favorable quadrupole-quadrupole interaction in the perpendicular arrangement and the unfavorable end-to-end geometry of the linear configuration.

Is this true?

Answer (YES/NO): NO